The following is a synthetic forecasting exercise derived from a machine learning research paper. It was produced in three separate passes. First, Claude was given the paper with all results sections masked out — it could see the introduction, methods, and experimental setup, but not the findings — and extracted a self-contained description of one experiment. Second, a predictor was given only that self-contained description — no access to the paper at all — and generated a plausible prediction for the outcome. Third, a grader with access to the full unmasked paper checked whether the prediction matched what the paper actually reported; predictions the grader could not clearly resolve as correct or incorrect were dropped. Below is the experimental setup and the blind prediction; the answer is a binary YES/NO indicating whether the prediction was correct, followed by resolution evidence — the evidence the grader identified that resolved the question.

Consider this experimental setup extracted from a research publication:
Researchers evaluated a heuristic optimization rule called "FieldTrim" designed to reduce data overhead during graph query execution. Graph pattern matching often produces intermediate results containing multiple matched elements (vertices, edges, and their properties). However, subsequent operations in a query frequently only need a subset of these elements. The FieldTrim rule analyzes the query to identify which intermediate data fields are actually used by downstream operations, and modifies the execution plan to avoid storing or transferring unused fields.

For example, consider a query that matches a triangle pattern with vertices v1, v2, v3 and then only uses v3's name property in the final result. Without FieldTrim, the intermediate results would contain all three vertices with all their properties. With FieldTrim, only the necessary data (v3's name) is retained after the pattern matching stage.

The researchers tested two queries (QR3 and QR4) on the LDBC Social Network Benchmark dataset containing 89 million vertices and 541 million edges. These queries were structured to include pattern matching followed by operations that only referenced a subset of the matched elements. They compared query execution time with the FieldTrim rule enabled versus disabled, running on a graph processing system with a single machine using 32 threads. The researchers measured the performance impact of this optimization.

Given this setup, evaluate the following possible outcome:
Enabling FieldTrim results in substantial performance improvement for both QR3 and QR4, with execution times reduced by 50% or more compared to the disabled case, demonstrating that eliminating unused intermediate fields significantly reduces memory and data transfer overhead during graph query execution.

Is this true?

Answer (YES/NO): YES